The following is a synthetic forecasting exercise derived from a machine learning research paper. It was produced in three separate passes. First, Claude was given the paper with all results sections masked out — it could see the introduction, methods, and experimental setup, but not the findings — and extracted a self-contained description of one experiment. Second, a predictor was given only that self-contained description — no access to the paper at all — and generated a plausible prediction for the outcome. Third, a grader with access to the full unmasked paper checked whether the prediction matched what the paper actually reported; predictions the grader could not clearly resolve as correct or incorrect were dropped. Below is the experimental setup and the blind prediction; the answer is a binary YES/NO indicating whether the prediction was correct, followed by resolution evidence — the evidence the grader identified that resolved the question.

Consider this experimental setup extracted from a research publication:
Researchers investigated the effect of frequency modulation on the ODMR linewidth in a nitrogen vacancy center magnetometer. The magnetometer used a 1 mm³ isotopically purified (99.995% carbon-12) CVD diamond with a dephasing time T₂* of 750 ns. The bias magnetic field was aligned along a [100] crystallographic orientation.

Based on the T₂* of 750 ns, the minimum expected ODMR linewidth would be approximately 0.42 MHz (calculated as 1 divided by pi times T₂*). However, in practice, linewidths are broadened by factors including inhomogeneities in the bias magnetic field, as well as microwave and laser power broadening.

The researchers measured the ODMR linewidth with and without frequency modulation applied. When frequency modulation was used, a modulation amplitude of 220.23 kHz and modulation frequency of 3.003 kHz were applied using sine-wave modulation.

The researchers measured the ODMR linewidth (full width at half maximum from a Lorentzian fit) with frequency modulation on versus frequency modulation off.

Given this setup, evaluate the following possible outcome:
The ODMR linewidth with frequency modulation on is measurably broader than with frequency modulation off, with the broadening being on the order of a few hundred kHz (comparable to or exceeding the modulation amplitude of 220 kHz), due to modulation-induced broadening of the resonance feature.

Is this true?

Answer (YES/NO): NO